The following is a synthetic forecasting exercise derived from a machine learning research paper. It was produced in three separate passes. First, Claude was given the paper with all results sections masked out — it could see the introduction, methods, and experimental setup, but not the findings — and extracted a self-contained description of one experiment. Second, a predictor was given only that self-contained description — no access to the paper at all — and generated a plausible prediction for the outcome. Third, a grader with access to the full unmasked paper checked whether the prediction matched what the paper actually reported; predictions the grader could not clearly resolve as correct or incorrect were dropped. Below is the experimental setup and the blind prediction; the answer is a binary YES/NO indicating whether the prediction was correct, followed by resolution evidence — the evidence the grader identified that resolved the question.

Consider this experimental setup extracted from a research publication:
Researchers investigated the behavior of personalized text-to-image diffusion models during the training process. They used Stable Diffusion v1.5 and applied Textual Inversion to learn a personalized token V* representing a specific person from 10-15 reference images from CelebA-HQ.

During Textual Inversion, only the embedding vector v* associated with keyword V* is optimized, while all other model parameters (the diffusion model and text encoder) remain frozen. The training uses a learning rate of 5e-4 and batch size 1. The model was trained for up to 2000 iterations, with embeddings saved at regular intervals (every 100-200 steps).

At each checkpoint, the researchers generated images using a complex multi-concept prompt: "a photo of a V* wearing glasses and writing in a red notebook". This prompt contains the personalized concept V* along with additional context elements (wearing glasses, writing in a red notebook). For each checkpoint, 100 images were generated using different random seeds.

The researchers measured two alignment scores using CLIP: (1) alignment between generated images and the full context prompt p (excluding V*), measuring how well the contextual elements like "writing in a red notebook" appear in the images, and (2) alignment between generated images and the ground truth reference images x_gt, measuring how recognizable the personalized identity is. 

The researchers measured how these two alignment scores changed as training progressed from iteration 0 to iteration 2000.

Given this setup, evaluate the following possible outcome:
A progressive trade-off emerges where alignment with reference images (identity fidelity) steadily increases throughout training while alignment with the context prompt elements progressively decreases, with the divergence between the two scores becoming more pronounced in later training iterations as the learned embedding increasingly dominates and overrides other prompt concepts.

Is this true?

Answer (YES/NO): YES